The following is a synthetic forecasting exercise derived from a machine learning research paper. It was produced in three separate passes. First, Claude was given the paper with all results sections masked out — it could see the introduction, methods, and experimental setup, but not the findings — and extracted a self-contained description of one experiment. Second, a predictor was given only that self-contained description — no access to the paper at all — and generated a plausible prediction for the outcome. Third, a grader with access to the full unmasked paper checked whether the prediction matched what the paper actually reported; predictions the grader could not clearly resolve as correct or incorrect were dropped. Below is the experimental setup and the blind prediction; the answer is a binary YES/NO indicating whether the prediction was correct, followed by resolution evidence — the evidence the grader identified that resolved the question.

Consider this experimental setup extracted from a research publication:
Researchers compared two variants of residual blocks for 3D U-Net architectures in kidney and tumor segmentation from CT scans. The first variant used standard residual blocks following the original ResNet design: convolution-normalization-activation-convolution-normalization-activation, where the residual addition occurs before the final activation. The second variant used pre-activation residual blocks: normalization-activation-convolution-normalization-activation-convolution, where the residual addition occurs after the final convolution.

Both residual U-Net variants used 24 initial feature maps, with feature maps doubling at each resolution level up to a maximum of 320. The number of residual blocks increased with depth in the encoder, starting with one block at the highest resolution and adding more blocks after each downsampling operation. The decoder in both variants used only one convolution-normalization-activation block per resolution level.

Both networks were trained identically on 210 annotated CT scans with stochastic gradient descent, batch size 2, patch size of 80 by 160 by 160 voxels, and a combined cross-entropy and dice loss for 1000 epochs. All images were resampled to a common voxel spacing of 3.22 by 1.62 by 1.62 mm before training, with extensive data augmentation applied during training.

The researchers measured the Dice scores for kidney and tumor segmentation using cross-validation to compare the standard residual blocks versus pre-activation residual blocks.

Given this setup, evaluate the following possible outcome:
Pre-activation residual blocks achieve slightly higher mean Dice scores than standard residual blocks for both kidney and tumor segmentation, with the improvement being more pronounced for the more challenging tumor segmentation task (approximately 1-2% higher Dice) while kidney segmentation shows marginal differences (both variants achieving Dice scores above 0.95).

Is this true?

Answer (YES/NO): NO